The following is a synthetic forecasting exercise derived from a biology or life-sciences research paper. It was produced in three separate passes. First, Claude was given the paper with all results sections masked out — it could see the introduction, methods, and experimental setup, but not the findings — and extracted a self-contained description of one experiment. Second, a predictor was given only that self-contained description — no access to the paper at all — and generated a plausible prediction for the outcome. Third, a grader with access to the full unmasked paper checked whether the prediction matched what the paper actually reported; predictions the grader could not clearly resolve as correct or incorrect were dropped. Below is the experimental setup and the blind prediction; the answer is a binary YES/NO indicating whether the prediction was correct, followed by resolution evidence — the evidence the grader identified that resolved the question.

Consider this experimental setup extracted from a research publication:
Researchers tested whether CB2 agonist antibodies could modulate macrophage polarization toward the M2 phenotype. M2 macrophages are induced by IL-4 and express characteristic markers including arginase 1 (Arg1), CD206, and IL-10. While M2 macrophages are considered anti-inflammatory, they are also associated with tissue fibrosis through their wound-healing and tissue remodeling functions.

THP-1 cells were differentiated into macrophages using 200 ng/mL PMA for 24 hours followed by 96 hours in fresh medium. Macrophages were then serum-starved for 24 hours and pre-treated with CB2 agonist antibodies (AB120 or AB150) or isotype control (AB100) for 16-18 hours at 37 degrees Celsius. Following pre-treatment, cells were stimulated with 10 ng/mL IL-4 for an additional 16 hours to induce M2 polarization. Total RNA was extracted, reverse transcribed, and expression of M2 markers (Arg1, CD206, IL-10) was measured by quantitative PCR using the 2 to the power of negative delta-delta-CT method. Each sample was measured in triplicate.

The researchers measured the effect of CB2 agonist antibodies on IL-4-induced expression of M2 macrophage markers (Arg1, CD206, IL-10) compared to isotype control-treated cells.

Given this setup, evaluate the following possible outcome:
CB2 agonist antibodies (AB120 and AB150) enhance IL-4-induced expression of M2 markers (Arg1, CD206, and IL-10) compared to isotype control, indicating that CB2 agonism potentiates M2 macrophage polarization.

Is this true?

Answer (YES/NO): NO